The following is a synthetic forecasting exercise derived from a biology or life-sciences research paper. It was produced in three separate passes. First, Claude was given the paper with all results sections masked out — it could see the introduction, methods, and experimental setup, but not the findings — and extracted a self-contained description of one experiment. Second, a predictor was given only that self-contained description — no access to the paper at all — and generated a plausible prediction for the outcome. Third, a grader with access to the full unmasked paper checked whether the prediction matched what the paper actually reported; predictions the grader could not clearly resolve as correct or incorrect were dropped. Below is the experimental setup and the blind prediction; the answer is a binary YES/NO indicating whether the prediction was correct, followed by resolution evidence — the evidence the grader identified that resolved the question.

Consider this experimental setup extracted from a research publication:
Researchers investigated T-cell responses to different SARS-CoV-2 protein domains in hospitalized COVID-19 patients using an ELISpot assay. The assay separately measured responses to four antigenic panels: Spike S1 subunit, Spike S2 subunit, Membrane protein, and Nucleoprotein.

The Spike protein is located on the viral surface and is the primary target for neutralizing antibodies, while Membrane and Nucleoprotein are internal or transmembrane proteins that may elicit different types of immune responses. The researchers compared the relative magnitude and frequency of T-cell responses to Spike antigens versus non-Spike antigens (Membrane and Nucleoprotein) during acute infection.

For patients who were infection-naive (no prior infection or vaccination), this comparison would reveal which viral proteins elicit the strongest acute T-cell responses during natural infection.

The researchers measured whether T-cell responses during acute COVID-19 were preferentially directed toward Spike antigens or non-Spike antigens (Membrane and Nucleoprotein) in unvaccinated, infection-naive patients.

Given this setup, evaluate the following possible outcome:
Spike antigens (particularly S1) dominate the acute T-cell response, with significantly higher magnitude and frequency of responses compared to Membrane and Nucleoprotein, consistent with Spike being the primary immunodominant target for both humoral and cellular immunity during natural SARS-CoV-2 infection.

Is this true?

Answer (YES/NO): YES